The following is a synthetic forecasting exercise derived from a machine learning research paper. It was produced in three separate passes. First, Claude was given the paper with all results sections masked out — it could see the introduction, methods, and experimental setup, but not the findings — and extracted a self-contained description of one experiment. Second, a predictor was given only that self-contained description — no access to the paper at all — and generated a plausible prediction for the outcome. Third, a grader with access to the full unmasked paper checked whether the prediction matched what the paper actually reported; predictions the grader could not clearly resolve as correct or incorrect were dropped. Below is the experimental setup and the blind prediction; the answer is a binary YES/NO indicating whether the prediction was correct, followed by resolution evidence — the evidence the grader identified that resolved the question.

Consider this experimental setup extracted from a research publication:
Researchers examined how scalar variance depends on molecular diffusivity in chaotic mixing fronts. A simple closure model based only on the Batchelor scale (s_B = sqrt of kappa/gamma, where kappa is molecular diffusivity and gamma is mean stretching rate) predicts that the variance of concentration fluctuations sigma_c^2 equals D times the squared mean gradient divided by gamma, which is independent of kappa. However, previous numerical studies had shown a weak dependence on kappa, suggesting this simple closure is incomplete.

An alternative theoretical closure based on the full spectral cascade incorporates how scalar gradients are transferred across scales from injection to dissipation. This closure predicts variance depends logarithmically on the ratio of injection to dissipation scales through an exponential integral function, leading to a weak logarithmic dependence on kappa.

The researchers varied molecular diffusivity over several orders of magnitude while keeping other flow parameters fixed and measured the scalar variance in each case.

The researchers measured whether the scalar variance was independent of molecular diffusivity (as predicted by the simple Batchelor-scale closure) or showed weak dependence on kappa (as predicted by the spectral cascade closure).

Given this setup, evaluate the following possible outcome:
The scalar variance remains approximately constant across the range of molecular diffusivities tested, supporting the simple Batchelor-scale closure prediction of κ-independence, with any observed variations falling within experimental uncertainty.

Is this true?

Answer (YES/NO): NO